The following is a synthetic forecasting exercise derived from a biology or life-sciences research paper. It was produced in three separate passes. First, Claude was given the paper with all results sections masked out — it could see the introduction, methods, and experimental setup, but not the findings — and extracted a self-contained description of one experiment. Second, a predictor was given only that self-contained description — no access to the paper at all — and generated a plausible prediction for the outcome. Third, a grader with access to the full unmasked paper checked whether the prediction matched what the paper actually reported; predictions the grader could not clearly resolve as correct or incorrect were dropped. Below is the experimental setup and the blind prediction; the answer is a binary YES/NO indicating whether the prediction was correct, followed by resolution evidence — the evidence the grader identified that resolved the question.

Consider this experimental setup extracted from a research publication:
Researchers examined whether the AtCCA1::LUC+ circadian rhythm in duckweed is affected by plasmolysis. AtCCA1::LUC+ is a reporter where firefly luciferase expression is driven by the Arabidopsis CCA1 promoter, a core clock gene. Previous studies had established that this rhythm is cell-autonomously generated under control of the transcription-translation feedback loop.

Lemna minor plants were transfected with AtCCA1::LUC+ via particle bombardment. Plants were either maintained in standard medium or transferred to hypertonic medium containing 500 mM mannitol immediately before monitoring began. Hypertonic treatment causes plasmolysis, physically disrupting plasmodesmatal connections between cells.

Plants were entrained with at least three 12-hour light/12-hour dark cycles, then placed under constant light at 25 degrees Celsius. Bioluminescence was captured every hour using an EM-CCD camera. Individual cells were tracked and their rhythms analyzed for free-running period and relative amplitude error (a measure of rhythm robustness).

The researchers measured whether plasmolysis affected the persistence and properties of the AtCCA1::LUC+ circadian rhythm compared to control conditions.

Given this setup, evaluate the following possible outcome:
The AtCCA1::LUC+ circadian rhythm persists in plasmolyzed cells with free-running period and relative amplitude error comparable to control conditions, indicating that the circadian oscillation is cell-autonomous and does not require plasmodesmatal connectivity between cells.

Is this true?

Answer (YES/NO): NO